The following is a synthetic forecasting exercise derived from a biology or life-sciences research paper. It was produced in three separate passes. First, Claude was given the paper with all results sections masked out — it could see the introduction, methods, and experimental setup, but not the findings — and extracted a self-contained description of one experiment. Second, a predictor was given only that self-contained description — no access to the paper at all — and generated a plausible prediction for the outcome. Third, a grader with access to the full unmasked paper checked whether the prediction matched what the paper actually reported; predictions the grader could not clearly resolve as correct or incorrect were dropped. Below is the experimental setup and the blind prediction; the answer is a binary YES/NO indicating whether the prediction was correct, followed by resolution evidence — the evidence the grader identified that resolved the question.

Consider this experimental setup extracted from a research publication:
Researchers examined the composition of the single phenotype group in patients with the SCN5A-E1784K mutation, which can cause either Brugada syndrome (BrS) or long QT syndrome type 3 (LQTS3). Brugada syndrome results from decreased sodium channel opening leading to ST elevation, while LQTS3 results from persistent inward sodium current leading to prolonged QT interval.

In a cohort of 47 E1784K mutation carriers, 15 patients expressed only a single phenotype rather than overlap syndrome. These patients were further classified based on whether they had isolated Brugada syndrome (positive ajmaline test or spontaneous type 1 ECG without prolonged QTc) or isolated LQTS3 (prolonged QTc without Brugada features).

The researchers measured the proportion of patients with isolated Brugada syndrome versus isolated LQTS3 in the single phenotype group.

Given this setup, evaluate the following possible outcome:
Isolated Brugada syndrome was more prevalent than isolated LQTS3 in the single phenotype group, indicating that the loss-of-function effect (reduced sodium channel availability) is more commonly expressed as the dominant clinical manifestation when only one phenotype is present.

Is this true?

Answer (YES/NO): YES